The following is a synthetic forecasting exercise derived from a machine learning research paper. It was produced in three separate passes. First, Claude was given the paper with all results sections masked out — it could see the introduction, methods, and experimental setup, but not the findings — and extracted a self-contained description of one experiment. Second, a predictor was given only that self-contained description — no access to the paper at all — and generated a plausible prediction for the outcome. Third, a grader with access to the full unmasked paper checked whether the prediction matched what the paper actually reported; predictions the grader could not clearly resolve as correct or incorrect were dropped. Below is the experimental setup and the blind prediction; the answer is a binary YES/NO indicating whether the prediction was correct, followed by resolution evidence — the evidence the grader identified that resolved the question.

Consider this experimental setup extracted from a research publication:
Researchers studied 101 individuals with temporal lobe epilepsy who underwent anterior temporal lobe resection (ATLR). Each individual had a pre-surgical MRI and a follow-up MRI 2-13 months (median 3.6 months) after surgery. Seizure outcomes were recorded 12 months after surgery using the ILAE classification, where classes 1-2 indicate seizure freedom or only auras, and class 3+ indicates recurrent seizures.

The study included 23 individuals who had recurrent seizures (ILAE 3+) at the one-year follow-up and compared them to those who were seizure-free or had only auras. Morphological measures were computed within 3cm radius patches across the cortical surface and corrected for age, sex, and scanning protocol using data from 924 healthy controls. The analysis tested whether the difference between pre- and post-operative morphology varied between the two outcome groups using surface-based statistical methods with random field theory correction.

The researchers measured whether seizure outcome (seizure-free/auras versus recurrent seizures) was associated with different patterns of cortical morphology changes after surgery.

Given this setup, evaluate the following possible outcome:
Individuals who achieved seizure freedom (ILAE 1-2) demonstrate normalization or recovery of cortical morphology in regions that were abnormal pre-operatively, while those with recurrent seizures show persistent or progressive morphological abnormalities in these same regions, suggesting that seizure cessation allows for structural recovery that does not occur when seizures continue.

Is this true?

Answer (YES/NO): NO